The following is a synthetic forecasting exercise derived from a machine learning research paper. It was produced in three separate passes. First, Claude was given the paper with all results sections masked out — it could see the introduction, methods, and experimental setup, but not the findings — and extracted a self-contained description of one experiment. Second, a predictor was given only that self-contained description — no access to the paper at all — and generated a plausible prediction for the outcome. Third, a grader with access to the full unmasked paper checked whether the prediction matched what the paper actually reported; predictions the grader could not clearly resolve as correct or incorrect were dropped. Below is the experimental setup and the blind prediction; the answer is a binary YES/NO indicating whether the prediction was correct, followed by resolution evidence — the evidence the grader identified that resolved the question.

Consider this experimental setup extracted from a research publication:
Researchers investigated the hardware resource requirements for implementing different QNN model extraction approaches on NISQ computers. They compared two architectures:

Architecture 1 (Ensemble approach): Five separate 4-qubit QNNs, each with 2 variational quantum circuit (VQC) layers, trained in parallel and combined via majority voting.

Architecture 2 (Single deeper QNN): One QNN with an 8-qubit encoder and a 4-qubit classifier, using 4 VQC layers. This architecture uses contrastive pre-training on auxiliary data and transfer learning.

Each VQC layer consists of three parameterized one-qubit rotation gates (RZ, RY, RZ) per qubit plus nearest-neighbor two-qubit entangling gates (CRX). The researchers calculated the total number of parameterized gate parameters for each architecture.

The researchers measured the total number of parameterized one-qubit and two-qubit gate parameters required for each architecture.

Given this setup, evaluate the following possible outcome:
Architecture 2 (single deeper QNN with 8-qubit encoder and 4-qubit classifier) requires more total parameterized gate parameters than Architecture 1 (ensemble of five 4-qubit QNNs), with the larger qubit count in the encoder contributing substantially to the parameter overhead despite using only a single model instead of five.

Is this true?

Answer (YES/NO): YES